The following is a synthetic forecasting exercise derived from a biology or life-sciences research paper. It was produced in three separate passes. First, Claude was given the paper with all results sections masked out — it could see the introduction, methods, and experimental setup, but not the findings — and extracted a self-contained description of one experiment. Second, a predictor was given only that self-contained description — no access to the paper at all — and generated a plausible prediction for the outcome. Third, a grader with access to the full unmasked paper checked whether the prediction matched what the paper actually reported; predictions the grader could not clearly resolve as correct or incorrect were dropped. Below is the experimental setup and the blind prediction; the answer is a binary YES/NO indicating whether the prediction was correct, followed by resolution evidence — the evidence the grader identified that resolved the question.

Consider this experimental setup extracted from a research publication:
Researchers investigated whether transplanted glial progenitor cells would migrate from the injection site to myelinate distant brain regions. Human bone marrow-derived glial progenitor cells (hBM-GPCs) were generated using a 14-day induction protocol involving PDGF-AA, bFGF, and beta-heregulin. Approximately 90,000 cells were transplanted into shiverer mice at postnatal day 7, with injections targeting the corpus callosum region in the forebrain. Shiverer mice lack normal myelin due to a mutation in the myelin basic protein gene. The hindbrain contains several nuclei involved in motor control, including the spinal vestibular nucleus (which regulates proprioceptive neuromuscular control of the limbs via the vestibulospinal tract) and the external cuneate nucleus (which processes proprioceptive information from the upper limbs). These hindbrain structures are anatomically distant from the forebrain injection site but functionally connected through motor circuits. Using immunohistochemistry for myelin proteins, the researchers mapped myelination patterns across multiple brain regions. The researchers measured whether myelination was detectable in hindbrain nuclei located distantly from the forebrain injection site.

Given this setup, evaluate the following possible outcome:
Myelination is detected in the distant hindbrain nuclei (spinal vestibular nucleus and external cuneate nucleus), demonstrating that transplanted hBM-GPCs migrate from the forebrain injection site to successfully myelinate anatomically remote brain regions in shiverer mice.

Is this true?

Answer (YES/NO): NO